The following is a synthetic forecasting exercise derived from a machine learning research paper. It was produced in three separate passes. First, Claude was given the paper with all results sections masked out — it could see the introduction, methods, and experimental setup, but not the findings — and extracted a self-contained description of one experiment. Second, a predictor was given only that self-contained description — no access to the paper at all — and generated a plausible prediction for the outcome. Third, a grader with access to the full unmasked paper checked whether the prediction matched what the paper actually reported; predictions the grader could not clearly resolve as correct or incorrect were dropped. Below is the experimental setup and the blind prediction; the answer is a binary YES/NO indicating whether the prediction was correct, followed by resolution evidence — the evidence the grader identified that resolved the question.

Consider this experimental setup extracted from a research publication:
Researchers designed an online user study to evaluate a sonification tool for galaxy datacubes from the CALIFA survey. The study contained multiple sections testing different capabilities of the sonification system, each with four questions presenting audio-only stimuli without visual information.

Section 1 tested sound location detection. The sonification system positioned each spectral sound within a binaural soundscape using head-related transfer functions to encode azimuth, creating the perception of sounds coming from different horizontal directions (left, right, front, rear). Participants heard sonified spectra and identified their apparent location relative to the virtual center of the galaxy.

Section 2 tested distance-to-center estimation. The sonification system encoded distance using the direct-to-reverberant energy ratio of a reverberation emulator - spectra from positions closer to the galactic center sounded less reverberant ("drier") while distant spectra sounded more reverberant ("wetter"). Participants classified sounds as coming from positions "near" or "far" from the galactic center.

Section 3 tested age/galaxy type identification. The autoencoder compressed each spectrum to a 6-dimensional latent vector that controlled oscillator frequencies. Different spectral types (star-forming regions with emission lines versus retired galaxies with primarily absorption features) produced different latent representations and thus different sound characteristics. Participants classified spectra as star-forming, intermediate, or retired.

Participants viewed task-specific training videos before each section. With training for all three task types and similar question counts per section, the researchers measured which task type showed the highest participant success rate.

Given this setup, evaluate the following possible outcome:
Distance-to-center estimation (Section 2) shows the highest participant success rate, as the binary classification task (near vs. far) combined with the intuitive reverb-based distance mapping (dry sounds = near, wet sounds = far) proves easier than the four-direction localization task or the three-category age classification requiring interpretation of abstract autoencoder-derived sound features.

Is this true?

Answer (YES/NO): YES